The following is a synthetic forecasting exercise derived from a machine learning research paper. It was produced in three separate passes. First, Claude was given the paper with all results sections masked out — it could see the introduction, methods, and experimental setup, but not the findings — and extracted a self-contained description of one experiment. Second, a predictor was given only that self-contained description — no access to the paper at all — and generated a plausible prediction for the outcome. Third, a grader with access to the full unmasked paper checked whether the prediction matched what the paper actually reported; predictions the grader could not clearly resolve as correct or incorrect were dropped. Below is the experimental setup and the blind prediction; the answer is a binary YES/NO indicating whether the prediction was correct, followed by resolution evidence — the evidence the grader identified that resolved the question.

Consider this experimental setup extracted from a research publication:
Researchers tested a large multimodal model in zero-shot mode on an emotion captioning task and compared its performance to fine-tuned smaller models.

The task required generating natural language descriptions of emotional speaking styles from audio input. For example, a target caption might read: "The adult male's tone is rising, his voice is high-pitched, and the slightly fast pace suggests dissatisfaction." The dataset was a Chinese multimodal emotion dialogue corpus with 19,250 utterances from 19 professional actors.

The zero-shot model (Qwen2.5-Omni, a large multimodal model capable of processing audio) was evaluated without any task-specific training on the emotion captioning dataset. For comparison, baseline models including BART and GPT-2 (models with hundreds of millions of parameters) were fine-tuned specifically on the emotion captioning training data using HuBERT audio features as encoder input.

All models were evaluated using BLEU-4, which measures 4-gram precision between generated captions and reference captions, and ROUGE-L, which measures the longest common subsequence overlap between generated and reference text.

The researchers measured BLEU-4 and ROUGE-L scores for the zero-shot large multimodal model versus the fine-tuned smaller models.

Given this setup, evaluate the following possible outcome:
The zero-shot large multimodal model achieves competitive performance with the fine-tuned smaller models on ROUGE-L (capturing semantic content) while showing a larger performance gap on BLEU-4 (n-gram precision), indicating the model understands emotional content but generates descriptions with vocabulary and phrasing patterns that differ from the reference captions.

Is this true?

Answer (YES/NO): NO